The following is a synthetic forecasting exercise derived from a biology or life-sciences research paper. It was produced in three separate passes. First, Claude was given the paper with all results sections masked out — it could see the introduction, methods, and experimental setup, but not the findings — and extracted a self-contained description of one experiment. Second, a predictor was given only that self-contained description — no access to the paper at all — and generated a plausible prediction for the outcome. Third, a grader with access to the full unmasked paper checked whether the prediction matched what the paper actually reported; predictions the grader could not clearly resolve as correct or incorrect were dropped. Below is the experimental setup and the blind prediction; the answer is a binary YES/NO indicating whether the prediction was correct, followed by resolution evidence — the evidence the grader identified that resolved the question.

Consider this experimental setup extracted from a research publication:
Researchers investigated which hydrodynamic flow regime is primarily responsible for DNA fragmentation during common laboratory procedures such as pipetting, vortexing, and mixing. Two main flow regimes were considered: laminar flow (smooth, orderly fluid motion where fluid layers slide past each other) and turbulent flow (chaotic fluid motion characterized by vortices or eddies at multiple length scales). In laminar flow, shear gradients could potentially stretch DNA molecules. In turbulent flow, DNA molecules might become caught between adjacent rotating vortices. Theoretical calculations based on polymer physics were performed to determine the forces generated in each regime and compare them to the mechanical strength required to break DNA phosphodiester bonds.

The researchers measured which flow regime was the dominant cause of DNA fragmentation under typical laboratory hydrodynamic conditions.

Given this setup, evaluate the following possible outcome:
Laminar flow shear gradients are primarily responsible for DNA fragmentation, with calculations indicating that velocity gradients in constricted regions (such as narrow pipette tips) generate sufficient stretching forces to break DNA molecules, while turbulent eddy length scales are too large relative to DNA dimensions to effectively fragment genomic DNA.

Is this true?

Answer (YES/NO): NO